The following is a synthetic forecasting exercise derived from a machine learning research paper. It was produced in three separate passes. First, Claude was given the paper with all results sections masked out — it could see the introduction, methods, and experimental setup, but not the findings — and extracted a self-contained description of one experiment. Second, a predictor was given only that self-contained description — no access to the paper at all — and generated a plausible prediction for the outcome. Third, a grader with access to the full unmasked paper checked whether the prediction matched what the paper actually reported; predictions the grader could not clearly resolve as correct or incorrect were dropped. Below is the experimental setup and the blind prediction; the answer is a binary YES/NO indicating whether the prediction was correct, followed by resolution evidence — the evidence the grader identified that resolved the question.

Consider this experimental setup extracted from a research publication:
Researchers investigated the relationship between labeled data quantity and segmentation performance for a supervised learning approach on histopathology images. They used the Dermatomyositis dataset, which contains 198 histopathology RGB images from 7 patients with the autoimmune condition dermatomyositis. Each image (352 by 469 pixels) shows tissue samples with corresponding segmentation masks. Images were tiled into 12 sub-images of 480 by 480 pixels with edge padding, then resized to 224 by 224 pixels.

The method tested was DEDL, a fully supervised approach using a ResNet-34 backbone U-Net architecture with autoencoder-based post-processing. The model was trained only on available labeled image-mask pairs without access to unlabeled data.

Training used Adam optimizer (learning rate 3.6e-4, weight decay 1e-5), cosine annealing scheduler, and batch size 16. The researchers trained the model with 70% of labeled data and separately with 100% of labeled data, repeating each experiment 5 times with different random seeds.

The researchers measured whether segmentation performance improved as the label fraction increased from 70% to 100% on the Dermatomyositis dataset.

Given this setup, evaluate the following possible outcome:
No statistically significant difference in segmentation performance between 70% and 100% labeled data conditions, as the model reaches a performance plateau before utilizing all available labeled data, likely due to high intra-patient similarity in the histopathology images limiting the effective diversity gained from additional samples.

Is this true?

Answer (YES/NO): YES